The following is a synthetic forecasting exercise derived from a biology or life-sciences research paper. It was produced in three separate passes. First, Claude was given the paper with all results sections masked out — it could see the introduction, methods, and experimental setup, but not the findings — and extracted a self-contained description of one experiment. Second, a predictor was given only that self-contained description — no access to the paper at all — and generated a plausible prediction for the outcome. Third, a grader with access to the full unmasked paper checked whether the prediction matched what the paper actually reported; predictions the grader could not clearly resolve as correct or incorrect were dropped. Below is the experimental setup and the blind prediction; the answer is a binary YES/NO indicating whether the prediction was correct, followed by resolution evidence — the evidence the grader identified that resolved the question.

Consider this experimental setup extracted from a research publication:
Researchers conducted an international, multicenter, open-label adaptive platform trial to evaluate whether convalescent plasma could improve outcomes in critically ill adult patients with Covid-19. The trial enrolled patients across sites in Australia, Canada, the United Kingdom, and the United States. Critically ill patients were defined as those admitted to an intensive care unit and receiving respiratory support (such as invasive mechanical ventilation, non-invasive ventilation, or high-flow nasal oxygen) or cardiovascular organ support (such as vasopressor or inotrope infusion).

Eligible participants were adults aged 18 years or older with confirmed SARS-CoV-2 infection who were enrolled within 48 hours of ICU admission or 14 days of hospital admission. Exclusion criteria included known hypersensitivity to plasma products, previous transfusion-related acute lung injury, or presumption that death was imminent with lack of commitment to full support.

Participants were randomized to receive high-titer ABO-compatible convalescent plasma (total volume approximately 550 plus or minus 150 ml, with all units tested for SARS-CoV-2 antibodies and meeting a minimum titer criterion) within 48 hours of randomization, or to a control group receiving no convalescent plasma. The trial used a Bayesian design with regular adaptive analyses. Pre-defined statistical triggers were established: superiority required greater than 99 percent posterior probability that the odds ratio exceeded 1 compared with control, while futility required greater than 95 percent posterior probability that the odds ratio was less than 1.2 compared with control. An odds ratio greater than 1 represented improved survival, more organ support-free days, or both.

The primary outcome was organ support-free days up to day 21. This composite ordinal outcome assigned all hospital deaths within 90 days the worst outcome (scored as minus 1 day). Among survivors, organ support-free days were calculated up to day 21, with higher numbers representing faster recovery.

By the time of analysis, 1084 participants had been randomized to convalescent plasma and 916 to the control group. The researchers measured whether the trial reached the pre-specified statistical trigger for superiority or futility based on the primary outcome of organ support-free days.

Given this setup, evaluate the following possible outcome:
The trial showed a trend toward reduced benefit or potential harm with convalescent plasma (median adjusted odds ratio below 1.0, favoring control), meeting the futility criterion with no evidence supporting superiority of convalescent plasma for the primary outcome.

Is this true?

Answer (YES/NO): YES